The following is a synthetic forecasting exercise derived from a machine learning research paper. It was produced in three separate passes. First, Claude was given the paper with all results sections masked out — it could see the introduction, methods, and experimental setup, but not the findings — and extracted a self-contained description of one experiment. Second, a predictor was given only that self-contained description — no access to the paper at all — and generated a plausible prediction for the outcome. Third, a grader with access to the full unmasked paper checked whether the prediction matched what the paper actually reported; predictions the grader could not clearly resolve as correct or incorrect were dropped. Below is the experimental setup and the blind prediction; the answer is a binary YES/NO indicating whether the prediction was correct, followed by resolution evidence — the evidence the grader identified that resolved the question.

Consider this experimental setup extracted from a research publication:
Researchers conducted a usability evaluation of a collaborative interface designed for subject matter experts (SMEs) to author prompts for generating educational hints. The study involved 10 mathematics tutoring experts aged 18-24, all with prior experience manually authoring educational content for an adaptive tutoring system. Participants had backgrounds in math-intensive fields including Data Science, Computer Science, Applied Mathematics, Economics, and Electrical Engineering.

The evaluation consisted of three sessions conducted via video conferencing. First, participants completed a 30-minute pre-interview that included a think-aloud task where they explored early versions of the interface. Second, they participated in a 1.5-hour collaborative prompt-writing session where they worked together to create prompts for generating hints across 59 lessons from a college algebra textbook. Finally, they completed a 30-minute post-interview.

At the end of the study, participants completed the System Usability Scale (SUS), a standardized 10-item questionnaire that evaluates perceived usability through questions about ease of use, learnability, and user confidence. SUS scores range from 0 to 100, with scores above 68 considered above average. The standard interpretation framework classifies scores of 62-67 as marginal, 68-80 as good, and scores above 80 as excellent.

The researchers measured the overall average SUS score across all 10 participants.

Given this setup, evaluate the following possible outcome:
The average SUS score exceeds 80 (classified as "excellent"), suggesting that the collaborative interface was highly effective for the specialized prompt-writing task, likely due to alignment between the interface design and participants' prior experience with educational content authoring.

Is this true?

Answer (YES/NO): YES